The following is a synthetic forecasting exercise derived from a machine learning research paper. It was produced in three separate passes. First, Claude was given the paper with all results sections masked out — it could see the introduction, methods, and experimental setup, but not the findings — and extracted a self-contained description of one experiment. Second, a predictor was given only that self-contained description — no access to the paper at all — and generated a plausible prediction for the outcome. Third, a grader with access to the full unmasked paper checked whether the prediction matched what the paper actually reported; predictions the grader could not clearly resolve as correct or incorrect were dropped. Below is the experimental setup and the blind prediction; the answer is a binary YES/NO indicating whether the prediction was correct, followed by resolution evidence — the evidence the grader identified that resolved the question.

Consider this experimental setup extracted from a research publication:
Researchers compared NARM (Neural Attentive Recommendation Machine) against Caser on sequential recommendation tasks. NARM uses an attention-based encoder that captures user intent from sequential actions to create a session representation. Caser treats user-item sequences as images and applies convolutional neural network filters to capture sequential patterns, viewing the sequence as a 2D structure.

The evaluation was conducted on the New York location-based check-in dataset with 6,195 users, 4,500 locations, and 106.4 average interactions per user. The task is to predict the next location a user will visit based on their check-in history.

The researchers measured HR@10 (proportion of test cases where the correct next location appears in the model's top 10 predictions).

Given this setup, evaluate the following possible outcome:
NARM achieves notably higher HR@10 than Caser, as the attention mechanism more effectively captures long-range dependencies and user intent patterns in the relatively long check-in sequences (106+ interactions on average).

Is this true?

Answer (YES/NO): NO